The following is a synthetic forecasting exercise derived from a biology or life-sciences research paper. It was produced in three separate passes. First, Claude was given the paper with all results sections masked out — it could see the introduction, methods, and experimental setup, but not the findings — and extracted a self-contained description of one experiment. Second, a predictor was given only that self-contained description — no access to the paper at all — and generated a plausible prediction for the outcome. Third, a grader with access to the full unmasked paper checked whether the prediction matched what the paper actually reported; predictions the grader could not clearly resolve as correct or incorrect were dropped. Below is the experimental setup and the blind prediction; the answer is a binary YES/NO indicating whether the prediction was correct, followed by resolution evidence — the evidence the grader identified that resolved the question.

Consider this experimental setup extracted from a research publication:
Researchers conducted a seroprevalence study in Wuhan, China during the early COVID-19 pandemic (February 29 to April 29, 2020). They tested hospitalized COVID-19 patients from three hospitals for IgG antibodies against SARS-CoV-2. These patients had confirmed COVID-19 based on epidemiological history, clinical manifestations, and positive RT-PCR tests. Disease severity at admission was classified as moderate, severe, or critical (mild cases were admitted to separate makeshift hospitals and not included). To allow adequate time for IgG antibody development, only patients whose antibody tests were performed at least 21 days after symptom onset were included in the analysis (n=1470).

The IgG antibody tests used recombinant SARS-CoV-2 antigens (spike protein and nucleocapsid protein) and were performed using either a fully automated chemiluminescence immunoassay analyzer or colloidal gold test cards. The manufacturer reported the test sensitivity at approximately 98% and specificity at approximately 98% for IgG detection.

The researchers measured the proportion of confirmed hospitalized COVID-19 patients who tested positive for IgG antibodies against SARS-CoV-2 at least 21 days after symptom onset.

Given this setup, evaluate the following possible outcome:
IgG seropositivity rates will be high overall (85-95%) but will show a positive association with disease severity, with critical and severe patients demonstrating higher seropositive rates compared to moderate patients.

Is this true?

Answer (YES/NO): NO